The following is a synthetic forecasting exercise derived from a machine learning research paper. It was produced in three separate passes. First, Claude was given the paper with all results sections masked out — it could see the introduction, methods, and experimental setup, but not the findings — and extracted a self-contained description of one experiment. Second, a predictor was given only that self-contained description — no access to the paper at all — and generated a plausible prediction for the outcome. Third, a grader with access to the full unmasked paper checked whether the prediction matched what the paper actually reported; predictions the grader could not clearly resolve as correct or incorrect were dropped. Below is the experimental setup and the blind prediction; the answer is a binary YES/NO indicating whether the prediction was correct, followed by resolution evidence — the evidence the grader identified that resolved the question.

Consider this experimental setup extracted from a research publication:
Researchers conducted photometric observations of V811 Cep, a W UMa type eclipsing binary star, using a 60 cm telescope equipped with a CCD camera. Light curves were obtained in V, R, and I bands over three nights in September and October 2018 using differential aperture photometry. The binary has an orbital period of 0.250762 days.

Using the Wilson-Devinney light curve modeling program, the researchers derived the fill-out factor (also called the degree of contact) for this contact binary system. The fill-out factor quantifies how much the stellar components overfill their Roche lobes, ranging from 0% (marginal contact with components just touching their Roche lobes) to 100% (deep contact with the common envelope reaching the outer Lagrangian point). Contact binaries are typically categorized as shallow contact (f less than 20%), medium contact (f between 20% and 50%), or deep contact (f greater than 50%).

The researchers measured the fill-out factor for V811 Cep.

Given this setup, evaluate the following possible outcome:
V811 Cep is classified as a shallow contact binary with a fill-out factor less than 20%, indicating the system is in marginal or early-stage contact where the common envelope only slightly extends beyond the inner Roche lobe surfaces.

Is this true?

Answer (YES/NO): NO